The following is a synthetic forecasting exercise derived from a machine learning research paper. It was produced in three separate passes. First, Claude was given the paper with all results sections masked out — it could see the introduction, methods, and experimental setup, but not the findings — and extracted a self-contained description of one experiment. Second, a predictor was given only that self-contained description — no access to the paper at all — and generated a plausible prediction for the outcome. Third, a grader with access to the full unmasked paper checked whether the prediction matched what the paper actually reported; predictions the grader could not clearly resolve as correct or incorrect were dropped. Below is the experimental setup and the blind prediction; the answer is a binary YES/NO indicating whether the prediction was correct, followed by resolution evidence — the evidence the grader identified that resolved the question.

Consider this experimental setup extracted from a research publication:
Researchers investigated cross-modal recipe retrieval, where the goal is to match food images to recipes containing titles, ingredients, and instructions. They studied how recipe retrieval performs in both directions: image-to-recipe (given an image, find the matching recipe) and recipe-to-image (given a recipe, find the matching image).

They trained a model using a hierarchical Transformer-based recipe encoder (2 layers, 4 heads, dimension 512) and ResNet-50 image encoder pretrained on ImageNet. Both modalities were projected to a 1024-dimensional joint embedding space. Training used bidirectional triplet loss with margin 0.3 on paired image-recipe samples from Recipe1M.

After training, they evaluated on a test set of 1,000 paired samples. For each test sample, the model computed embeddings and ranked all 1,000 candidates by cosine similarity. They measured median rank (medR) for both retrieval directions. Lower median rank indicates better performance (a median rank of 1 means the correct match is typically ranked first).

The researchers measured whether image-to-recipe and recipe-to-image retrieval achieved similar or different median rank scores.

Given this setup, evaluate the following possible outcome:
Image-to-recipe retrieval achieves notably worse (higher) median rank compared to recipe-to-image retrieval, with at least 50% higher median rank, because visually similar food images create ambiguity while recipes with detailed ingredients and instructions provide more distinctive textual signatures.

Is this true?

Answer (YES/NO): NO